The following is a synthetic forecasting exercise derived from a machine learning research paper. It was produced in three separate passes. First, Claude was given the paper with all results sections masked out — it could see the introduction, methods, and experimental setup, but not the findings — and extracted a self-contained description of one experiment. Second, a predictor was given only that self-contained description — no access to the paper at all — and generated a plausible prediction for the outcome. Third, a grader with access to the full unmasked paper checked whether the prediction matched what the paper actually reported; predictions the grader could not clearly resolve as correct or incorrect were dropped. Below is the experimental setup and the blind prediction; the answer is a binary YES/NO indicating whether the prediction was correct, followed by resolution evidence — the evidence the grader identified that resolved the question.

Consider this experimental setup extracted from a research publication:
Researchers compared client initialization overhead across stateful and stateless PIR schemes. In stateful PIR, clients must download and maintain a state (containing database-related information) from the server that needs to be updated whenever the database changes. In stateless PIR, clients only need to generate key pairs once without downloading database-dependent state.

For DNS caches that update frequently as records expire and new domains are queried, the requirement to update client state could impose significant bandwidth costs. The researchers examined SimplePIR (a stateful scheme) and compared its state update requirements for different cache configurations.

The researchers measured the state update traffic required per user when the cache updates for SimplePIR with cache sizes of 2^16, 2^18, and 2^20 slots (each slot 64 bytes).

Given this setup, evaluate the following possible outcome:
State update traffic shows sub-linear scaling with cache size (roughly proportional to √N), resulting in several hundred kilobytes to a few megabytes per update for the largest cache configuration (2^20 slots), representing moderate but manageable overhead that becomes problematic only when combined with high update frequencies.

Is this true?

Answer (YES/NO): NO